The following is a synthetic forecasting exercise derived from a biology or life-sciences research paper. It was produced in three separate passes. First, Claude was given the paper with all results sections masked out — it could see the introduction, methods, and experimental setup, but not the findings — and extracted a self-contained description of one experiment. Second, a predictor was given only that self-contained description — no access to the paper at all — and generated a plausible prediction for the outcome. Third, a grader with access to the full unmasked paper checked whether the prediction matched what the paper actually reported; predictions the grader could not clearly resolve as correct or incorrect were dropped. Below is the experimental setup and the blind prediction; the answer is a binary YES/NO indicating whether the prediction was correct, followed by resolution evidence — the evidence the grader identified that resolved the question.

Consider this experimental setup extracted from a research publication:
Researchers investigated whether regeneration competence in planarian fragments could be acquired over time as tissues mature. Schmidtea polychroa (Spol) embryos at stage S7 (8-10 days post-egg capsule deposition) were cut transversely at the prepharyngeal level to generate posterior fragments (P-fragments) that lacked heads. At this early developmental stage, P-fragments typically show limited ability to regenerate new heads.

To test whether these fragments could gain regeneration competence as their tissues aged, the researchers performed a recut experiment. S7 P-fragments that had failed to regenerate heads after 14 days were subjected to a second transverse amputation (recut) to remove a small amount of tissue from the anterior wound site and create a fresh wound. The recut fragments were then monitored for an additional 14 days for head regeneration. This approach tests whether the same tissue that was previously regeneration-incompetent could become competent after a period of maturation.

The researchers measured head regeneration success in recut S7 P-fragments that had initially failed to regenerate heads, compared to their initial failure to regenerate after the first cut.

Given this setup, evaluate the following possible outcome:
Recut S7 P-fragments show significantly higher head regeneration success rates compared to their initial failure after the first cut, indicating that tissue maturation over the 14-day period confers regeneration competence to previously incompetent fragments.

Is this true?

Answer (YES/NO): NO